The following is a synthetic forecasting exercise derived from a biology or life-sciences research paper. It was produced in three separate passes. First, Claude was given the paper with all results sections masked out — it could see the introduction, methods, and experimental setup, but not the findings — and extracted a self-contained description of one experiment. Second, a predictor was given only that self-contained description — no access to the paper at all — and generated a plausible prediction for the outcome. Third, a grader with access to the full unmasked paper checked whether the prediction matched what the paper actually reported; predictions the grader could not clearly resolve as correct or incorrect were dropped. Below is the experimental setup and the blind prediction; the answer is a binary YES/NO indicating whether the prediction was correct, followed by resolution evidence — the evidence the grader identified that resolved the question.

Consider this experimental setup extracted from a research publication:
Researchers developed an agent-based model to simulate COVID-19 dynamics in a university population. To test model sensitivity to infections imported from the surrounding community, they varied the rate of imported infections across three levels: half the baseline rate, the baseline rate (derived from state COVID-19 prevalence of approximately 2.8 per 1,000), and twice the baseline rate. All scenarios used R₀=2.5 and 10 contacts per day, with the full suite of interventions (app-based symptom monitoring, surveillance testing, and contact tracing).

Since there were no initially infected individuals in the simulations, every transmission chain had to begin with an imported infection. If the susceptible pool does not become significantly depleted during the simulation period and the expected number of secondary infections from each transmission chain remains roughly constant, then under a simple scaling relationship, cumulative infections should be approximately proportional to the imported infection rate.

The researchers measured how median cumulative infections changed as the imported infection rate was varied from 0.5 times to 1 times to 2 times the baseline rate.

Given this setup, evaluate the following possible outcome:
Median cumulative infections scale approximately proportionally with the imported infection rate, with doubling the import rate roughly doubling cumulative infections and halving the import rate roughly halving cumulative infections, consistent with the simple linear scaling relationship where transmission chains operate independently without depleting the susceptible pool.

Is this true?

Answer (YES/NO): YES